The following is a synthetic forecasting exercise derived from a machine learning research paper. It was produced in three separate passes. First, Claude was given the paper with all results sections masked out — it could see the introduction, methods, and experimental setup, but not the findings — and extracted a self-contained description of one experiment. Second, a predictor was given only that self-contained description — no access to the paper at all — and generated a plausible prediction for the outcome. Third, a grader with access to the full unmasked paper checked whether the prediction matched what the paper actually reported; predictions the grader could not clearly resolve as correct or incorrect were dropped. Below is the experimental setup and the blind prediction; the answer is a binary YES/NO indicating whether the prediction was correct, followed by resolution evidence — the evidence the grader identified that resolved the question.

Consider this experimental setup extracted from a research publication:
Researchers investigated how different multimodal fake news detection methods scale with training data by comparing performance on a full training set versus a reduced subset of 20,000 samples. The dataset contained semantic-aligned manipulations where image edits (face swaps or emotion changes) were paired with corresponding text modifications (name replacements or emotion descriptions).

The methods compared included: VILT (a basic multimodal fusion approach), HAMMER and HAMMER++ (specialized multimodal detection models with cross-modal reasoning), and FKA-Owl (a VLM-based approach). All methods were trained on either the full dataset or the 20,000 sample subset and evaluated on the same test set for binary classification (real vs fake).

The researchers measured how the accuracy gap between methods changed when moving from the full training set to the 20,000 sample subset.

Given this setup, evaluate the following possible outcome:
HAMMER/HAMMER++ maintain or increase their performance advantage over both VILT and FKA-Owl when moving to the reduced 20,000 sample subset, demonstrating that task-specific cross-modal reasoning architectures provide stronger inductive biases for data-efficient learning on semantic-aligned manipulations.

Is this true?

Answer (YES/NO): NO